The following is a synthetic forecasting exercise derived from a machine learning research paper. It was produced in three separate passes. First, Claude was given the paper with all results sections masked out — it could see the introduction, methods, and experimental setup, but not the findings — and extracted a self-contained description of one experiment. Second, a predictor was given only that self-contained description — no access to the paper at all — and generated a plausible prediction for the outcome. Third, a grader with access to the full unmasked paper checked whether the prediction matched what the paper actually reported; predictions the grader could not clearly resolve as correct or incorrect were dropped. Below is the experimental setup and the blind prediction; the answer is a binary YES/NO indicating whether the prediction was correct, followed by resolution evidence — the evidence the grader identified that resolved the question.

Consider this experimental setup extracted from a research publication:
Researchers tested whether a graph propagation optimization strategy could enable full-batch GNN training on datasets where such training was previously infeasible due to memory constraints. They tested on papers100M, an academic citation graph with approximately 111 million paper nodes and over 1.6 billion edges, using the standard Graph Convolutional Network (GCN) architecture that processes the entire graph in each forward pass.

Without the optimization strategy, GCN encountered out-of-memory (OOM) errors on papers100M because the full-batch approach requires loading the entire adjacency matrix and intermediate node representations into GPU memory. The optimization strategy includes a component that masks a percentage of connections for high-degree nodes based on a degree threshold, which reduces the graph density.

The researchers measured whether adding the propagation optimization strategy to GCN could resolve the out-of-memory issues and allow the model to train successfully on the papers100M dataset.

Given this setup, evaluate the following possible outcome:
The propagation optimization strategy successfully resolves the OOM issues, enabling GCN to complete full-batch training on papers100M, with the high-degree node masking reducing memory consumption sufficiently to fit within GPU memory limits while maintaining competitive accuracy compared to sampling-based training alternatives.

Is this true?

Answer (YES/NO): NO